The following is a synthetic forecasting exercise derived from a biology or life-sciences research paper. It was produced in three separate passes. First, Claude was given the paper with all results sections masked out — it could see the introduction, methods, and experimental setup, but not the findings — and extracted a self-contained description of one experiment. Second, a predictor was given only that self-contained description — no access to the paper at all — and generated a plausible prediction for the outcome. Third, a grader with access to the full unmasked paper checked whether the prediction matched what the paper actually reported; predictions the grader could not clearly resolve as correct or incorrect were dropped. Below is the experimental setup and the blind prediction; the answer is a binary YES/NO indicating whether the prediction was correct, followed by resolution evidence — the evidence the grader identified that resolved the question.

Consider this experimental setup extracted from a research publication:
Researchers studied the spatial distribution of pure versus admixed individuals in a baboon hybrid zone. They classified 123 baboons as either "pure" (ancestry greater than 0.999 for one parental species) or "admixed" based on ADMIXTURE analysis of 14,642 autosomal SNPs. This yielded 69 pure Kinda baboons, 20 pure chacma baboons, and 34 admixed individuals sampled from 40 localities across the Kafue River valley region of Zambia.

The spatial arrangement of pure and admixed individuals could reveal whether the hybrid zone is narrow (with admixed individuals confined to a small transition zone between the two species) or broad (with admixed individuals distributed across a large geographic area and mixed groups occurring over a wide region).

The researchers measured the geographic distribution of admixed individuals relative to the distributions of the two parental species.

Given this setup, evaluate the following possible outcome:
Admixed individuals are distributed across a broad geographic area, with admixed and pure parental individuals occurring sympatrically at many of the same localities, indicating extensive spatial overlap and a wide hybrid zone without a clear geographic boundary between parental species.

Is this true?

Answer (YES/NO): NO